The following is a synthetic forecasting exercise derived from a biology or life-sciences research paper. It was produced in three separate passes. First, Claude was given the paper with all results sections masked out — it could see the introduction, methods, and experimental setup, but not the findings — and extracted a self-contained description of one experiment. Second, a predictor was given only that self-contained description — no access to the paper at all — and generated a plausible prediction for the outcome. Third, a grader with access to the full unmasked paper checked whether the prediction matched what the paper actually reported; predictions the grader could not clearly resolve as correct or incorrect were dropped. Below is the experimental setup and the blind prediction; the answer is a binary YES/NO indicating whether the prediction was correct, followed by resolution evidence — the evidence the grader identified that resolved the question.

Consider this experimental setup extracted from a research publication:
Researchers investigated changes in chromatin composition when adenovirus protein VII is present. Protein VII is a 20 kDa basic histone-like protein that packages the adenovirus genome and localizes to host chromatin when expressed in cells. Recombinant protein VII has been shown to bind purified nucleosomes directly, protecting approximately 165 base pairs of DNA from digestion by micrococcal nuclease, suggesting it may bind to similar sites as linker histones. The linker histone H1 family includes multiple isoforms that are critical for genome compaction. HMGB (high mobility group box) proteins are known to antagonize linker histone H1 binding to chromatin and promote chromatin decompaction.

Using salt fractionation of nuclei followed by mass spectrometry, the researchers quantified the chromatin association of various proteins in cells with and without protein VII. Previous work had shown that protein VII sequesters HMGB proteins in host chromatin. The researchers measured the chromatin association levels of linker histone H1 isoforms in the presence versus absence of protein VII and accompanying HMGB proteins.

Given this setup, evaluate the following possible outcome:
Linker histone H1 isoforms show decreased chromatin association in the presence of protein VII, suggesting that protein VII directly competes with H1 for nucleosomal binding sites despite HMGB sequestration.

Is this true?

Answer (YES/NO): YES